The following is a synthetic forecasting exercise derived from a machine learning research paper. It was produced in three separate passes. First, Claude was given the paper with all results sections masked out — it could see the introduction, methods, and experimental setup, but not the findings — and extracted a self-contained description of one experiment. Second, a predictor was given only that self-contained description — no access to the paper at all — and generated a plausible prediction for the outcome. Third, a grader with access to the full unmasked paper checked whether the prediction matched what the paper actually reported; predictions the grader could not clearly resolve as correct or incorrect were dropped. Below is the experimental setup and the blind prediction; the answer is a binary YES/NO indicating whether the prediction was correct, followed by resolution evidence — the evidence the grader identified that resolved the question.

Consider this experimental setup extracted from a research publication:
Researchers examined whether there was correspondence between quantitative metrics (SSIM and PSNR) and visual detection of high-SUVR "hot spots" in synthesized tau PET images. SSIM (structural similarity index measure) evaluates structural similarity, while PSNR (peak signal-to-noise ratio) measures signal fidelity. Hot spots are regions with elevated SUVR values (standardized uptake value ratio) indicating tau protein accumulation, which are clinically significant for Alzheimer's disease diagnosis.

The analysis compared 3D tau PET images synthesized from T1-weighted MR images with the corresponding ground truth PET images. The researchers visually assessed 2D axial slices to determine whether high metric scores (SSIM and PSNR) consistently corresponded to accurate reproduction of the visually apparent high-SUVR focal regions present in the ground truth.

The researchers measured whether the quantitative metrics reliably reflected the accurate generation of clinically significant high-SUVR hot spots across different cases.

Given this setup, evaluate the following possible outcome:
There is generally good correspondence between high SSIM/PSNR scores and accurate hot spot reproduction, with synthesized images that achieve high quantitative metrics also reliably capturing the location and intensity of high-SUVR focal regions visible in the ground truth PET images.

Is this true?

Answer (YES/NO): NO